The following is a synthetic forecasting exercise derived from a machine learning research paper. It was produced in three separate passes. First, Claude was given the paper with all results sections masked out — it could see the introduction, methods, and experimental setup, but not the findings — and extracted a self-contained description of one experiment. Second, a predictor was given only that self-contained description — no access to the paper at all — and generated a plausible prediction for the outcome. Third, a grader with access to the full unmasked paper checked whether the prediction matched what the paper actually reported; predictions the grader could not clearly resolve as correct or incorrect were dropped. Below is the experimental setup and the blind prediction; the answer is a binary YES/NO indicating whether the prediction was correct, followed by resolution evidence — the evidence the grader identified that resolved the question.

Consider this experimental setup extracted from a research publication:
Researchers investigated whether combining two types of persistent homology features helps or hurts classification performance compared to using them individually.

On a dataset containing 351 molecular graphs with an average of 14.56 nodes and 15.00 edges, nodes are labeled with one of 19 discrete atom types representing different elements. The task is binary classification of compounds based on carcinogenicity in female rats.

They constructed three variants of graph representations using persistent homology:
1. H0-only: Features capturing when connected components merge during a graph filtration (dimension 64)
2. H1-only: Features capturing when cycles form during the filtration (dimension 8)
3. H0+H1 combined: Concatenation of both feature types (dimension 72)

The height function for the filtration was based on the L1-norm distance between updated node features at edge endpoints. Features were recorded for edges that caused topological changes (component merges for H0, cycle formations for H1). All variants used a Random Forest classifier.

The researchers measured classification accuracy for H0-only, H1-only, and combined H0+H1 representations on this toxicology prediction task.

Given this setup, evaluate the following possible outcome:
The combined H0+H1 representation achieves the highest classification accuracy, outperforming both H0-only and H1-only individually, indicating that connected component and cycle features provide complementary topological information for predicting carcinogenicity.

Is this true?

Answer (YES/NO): NO